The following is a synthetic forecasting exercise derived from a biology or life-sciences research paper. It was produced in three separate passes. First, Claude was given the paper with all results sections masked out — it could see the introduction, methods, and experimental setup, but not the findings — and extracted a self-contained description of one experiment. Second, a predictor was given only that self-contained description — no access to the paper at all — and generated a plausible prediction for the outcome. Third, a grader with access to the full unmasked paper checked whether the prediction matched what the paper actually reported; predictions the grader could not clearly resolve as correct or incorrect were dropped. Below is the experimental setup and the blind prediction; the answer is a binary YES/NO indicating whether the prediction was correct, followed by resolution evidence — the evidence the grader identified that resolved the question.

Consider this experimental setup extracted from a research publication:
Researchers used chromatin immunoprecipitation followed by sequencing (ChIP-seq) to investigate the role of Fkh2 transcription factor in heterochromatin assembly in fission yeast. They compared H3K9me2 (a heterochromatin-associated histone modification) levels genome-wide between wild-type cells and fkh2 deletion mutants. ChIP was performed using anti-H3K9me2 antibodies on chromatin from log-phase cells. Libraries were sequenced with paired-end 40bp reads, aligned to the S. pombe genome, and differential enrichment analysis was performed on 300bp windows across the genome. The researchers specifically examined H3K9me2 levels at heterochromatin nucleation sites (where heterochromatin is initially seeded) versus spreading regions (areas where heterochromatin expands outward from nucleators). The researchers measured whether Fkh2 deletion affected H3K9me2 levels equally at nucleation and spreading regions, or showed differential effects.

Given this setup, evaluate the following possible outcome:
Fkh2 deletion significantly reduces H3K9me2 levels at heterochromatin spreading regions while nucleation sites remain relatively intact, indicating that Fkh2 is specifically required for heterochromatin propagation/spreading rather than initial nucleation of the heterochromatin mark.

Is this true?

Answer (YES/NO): YES